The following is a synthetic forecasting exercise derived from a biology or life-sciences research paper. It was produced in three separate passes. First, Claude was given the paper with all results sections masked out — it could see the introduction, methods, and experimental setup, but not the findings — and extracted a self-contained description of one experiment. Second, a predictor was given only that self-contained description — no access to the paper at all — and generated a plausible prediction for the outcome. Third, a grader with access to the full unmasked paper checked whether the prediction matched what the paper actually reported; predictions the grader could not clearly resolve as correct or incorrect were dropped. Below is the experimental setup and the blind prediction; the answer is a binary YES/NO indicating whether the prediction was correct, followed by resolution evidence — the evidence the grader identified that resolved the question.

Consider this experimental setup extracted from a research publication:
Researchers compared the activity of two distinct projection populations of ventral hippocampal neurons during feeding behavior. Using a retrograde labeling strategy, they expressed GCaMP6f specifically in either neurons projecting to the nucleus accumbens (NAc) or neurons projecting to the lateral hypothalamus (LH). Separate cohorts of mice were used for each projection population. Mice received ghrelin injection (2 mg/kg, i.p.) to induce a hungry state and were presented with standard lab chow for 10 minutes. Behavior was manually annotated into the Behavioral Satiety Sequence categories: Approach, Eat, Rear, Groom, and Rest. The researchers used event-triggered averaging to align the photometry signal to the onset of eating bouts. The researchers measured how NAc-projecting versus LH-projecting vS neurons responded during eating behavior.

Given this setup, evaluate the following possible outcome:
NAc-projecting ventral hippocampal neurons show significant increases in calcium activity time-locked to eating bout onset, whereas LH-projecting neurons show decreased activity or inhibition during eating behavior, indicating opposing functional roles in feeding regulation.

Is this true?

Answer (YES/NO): NO